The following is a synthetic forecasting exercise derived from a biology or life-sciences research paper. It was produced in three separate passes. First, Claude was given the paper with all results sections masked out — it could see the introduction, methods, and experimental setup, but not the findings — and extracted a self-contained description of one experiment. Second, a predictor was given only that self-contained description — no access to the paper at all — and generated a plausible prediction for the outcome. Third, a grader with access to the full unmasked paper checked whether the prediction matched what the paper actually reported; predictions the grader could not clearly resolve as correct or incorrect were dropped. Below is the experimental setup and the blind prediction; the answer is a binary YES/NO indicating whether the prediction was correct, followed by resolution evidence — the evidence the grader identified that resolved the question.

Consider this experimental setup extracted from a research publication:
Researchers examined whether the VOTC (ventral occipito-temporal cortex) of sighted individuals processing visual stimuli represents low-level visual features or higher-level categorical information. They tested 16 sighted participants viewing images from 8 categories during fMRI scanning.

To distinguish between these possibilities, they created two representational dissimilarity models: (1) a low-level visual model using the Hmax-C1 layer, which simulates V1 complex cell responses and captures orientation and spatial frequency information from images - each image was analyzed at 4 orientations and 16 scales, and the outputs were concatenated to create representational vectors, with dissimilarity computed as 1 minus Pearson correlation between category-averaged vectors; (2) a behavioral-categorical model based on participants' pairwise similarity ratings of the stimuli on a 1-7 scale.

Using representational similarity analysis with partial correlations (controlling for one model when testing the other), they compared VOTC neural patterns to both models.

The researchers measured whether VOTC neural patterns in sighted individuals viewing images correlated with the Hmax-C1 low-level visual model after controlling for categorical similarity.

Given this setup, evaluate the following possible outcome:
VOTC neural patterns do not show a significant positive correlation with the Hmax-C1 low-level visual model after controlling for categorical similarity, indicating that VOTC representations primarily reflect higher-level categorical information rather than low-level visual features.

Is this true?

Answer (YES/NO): YES